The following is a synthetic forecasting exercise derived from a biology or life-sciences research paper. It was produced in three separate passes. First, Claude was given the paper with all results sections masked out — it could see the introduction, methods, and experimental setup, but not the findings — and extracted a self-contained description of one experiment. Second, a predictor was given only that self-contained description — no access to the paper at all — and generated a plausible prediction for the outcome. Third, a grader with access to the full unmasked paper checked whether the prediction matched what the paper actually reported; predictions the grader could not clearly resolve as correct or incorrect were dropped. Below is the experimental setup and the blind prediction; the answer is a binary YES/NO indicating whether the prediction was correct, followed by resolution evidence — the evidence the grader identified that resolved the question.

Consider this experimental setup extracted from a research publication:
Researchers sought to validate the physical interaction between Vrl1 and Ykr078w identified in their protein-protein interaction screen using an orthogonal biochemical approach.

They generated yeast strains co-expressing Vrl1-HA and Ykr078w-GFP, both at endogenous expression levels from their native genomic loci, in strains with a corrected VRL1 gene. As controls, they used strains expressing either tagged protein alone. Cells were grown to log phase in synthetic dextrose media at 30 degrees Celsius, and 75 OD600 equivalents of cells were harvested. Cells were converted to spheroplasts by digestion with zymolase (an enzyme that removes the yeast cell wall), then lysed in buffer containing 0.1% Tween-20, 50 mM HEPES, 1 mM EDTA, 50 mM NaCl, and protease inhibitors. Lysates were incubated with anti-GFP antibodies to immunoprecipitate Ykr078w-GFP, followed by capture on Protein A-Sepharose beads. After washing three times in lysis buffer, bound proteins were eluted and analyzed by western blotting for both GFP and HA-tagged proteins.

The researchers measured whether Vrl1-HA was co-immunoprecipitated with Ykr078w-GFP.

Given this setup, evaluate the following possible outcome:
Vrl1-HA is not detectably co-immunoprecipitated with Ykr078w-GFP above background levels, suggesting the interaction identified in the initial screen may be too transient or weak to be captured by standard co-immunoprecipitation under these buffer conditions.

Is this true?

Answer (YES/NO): NO